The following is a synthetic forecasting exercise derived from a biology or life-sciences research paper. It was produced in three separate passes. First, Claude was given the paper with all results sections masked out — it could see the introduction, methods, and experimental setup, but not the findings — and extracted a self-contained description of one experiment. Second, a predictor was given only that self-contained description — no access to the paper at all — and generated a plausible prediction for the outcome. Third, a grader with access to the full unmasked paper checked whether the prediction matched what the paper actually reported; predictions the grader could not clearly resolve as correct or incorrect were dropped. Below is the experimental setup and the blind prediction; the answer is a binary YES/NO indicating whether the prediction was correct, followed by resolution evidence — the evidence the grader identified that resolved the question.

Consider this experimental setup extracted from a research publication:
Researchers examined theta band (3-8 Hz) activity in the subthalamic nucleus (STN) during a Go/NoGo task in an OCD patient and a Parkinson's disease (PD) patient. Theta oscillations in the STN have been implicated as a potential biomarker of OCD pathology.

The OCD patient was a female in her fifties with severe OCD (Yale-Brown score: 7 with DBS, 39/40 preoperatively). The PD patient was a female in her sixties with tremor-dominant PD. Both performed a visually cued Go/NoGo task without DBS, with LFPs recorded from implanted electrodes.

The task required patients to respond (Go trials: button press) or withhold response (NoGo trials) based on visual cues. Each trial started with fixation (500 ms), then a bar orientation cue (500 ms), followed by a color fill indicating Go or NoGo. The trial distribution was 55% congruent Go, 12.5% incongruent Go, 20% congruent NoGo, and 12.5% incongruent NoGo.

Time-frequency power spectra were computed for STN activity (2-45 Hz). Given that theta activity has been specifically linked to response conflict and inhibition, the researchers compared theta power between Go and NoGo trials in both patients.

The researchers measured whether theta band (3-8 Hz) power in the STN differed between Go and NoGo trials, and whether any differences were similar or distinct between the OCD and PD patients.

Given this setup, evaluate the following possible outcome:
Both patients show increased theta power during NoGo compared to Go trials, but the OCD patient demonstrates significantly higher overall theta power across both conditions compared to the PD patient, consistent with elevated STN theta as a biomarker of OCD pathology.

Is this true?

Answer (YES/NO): NO